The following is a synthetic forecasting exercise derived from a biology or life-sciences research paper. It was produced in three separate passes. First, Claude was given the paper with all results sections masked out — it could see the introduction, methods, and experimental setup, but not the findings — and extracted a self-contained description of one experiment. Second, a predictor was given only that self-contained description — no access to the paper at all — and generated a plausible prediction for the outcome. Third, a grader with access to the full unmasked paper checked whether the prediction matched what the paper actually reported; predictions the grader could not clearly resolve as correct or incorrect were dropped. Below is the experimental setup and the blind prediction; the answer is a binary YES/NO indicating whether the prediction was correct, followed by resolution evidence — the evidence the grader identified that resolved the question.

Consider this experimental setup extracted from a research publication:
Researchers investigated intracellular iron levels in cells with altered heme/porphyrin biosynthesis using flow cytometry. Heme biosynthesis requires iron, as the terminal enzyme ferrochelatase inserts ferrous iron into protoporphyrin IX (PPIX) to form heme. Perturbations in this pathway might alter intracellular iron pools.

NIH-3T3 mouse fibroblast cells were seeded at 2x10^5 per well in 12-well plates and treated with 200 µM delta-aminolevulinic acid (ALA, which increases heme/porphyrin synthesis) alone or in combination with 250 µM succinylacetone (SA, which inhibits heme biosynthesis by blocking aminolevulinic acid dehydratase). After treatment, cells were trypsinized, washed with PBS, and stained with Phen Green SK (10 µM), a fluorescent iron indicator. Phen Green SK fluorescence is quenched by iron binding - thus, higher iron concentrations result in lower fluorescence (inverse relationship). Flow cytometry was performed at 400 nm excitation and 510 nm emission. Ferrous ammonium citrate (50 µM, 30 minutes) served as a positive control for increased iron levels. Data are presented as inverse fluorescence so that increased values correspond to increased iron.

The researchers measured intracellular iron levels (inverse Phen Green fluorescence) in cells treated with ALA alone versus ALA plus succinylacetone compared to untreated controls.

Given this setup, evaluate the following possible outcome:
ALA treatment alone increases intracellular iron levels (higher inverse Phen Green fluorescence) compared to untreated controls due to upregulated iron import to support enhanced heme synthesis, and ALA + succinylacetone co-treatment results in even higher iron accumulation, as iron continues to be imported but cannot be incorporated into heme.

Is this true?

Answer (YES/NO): NO